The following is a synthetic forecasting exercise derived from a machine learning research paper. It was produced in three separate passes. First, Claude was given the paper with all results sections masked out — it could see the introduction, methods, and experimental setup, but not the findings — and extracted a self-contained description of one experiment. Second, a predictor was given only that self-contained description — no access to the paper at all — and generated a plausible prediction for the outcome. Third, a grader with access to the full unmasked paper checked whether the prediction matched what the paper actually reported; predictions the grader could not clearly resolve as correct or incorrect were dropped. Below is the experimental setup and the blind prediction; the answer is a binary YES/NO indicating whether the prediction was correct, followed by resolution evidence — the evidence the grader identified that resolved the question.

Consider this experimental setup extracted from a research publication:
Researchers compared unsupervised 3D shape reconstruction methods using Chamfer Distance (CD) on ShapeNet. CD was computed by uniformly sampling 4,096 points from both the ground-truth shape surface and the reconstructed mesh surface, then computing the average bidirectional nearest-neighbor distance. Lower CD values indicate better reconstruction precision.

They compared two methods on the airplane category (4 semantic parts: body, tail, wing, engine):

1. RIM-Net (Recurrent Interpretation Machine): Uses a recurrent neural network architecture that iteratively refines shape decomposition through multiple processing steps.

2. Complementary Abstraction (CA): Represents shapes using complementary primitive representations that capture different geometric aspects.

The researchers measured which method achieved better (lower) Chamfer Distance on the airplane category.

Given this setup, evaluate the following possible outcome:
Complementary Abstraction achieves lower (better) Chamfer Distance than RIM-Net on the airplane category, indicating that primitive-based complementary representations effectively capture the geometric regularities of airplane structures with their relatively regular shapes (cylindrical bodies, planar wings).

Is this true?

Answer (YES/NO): NO